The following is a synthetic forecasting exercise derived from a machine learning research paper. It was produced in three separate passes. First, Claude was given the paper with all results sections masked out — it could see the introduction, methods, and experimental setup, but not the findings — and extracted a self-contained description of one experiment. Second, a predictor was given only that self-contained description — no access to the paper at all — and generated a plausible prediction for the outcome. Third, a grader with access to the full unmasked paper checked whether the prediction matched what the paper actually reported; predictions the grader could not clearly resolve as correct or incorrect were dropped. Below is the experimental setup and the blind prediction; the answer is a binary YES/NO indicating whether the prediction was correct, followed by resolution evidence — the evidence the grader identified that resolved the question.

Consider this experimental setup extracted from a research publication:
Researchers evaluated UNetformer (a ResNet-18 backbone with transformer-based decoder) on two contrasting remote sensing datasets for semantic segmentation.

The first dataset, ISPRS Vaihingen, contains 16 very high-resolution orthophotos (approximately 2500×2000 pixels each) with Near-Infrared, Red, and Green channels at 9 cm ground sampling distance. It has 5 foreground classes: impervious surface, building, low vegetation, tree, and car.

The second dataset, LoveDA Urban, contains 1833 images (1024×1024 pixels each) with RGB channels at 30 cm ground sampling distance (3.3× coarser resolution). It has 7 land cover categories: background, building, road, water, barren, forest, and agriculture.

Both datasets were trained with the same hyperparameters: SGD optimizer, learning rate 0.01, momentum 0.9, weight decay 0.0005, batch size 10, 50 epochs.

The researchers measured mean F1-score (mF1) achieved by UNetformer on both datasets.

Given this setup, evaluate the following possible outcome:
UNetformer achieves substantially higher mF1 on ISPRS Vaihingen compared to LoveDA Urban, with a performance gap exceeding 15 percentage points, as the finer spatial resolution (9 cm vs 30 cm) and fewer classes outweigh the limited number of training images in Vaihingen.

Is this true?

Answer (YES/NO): YES